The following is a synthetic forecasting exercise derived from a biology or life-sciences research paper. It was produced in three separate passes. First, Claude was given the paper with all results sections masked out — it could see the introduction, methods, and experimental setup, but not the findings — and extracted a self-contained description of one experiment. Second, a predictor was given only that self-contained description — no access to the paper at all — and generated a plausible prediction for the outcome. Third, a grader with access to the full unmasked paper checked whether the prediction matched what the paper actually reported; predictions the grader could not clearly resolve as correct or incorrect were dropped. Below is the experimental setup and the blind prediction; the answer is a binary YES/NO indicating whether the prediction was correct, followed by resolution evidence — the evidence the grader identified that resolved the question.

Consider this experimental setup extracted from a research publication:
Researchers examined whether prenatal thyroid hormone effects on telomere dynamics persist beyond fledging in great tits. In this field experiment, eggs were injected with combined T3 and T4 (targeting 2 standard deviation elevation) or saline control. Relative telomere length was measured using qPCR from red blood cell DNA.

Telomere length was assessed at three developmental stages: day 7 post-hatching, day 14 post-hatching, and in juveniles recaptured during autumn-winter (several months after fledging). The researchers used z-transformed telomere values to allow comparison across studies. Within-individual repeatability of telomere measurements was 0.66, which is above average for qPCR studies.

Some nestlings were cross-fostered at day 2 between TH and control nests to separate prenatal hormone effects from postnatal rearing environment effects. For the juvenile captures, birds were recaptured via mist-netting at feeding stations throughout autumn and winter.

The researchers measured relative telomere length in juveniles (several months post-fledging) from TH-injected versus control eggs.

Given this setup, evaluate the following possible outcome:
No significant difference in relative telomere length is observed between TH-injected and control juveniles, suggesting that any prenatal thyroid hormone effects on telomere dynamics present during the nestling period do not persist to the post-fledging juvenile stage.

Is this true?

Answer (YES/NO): NO